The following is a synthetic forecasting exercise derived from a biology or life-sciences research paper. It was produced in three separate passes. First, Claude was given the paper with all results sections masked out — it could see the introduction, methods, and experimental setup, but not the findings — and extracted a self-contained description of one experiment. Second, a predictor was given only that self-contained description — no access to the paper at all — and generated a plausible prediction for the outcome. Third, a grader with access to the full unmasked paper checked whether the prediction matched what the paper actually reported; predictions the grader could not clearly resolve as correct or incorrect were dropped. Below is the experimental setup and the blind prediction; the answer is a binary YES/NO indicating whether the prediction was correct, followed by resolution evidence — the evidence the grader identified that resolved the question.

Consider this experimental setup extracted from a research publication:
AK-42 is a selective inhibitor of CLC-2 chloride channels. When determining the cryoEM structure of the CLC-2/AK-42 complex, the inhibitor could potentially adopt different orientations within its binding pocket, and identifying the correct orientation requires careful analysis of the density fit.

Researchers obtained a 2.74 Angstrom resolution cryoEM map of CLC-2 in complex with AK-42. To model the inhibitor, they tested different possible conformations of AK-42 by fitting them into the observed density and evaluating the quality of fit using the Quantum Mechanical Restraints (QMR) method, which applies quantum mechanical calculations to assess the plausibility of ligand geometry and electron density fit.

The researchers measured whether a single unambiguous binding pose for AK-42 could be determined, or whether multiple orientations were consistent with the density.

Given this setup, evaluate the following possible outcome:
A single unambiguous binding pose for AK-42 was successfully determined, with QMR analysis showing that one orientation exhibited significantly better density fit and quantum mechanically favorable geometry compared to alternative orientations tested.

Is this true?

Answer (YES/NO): YES